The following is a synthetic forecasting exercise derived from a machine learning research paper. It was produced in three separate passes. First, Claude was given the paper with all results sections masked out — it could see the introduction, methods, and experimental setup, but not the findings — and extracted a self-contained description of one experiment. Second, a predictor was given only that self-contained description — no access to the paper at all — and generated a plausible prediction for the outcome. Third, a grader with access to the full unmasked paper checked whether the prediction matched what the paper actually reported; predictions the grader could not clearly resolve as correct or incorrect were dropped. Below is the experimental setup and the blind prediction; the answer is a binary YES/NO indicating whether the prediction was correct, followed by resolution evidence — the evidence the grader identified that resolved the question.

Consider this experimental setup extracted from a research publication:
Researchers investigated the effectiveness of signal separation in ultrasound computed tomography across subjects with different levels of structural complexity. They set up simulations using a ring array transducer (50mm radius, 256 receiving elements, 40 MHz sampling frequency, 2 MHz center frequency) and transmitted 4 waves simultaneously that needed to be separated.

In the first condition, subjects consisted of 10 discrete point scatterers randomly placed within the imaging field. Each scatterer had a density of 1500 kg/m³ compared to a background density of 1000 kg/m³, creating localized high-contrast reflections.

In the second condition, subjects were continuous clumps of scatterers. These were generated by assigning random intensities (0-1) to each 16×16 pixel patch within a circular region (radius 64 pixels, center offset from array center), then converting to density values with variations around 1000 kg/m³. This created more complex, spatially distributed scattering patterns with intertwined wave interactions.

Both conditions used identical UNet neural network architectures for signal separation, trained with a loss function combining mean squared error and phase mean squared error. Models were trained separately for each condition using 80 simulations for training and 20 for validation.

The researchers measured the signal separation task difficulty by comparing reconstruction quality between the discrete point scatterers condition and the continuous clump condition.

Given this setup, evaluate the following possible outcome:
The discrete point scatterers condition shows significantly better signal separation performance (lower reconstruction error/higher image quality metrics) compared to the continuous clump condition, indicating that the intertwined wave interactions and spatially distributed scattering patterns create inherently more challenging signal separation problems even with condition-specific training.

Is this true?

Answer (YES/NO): YES